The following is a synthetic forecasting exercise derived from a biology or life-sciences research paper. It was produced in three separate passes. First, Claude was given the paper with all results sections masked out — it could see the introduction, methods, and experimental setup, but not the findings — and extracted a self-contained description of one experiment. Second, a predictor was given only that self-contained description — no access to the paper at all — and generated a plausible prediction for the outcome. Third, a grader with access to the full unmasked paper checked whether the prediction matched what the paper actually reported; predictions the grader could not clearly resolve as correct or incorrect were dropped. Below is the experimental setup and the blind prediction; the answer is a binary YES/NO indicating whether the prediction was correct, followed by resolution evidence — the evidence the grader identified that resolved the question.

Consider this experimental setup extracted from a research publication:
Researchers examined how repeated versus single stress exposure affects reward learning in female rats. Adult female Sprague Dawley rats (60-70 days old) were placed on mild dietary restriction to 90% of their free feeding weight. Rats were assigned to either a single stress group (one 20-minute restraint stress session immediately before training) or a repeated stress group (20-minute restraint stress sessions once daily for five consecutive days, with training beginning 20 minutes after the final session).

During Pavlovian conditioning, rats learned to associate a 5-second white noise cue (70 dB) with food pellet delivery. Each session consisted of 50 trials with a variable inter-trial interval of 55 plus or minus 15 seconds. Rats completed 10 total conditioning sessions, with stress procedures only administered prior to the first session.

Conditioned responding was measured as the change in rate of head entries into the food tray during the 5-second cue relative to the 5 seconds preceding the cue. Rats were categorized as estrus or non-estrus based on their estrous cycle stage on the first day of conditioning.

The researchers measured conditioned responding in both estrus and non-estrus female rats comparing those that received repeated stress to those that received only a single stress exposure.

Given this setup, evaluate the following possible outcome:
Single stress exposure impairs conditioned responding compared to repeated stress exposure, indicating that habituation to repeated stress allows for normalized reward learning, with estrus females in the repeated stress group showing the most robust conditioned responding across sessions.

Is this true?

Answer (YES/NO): NO